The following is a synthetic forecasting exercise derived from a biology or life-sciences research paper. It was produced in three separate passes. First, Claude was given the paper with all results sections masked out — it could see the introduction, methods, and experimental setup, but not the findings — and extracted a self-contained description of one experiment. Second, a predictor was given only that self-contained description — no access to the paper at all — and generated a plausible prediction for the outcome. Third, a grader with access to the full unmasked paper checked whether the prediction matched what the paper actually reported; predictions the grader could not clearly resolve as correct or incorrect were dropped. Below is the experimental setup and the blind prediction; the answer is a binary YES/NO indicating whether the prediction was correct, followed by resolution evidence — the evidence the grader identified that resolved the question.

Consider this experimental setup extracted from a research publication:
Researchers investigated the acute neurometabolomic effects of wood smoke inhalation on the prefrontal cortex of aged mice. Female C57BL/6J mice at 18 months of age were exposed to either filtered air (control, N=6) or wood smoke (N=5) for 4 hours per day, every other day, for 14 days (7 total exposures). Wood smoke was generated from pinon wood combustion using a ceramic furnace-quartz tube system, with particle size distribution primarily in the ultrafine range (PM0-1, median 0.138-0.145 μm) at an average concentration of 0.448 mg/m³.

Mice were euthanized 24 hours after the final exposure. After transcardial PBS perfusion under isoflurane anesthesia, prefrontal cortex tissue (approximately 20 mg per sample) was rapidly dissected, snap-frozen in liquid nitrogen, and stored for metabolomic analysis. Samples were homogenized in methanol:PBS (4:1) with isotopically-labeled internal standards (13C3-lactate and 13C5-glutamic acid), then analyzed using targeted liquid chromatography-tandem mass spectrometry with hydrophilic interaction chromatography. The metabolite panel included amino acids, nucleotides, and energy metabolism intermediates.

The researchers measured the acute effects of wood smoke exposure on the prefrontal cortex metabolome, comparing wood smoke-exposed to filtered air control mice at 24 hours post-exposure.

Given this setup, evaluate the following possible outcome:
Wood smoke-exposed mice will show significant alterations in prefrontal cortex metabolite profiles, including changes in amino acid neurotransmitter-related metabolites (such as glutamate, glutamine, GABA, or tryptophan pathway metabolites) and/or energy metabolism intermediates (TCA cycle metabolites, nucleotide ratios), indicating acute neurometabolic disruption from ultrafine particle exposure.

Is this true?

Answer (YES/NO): YES